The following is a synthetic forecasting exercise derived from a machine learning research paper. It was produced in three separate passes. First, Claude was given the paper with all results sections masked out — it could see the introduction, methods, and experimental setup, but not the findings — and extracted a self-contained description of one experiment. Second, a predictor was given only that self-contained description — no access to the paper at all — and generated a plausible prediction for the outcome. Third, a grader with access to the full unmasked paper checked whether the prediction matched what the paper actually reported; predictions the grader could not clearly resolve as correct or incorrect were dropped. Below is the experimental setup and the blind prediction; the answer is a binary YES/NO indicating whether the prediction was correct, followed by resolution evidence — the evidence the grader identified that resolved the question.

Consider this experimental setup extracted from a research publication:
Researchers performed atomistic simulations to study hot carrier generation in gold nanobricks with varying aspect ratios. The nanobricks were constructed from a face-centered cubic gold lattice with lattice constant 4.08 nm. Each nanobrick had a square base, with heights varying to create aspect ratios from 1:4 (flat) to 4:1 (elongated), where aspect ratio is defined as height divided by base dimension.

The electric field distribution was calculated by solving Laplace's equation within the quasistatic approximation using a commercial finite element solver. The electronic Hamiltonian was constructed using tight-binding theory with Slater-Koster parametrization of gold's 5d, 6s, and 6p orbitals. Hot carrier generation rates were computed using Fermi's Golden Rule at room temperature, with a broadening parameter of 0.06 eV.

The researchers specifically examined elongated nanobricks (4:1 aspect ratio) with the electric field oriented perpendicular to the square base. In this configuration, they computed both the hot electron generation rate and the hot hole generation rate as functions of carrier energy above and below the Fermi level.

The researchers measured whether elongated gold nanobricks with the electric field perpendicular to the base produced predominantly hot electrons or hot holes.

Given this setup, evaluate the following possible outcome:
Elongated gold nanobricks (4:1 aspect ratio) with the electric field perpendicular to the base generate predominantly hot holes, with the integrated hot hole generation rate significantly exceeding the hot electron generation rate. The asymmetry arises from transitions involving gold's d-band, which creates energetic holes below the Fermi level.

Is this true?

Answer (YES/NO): YES